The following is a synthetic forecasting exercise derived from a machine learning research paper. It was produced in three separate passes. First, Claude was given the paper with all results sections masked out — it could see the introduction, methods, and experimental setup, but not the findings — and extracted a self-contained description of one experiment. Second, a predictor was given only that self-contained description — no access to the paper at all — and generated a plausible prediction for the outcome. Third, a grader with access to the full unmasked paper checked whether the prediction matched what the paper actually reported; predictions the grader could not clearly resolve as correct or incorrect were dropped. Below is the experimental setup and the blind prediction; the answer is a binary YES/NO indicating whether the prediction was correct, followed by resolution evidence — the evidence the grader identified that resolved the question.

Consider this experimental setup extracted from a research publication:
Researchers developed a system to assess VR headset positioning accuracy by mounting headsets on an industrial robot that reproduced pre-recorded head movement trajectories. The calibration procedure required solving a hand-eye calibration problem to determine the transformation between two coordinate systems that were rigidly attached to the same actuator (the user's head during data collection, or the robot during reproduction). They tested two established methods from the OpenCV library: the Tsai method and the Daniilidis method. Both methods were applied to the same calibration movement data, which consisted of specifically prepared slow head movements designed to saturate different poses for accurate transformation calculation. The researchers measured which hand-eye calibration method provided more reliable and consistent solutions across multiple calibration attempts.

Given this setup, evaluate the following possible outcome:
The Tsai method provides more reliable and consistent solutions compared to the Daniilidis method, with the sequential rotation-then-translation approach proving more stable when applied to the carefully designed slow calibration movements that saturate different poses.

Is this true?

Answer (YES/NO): NO